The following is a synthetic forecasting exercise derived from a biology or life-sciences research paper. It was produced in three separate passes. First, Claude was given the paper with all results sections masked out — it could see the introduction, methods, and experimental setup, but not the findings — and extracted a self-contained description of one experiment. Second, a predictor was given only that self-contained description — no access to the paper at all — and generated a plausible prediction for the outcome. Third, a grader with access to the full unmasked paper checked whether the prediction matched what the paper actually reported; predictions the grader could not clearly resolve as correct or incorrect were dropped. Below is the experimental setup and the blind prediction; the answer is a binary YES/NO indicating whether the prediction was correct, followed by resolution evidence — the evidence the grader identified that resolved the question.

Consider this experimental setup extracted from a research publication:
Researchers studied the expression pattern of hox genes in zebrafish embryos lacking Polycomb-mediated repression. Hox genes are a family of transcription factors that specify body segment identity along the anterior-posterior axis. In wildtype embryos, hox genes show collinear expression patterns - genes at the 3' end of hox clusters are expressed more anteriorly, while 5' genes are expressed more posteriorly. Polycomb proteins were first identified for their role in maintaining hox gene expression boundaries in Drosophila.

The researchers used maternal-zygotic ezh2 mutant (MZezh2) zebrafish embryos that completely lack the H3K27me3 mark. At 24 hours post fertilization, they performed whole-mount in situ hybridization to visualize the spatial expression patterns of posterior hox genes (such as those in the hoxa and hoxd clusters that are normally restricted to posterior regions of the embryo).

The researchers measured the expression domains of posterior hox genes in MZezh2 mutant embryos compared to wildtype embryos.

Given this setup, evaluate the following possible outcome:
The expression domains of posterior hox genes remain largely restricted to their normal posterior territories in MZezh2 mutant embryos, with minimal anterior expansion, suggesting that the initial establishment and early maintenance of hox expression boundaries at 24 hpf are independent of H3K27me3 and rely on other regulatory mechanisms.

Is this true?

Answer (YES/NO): NO